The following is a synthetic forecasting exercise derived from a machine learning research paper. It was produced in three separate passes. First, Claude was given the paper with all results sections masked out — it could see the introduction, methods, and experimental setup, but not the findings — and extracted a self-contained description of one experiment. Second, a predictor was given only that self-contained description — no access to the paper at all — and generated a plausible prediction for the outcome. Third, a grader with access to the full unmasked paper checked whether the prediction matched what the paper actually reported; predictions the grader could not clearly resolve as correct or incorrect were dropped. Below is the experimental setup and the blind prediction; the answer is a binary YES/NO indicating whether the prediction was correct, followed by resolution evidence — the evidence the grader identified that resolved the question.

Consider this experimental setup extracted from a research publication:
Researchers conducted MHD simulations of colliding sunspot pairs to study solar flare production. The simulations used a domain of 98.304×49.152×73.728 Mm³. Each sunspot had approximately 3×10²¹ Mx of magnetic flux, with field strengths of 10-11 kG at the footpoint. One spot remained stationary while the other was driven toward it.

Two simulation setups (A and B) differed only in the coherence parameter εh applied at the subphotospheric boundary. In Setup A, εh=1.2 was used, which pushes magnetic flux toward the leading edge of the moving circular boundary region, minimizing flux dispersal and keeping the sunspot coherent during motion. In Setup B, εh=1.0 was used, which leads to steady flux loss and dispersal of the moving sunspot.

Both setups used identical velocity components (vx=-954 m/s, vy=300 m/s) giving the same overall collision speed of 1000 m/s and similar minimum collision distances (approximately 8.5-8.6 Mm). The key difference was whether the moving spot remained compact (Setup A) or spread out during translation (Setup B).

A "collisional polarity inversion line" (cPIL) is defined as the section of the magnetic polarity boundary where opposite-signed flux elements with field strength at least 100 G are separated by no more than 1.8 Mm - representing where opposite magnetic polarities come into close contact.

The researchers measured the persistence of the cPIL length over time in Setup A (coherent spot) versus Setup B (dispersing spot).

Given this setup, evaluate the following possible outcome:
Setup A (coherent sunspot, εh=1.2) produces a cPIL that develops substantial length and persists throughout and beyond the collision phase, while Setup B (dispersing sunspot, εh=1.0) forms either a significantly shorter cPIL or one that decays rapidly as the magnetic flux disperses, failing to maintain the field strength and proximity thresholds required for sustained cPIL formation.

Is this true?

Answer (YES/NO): NO